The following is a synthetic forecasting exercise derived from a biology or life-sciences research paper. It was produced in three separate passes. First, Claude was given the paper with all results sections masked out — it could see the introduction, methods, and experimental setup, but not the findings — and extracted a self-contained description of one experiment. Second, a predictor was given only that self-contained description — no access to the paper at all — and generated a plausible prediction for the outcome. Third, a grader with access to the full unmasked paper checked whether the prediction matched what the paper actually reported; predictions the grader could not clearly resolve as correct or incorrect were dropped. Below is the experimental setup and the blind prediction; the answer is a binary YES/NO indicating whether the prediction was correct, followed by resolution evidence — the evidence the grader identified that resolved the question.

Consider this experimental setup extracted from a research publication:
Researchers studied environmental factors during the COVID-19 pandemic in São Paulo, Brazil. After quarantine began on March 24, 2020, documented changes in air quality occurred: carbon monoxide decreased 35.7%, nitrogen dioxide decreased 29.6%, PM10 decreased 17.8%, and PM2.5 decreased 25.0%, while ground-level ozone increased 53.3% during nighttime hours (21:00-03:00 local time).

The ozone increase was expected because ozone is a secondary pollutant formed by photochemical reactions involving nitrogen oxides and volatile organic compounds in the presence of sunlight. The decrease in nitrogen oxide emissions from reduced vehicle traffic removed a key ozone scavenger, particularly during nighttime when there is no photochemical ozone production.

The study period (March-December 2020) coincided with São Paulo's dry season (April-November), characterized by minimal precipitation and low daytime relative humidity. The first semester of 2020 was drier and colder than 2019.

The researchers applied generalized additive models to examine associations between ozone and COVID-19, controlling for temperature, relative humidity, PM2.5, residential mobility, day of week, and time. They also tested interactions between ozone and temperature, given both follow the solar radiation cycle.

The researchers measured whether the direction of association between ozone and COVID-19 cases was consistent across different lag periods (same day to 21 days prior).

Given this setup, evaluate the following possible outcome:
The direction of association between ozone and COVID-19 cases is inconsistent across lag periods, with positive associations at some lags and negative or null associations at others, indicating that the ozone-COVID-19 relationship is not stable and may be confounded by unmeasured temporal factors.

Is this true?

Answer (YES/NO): YES